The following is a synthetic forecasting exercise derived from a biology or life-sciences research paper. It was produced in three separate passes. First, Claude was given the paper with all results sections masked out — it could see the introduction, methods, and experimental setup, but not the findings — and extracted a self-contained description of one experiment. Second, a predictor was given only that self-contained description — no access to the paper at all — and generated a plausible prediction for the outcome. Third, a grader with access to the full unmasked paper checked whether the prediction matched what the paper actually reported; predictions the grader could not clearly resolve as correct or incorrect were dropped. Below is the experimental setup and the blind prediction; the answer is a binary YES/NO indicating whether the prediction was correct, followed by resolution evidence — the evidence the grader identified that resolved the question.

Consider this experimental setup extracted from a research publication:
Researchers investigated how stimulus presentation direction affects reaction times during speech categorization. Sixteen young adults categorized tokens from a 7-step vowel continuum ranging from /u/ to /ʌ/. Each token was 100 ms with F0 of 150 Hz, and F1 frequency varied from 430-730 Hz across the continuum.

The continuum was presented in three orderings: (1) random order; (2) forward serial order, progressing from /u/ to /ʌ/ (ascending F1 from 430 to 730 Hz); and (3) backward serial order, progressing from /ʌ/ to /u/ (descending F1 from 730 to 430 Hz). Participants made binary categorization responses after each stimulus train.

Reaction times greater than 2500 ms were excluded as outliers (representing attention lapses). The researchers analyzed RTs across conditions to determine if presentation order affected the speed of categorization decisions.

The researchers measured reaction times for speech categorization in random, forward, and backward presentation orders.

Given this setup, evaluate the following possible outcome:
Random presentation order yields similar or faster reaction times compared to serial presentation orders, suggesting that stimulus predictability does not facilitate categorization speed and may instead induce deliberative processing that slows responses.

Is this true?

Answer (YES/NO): YES